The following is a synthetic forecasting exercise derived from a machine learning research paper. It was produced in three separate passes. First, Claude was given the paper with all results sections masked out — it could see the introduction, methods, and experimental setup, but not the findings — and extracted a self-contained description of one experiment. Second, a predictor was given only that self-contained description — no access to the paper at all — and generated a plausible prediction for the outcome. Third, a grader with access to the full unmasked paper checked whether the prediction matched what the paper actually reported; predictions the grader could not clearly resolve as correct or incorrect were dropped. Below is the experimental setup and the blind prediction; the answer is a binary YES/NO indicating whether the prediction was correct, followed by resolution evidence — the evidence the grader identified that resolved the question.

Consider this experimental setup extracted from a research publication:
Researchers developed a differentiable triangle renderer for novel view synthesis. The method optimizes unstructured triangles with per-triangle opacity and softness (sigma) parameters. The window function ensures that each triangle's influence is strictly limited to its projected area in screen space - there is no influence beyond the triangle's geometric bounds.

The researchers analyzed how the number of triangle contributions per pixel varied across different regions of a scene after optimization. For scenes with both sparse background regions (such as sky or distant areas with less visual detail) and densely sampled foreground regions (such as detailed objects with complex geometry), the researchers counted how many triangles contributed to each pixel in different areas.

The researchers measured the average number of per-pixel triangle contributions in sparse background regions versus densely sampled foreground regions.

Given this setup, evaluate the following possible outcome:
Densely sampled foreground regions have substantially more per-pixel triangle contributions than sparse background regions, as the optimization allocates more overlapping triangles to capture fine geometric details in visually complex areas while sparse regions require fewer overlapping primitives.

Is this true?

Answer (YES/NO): YES